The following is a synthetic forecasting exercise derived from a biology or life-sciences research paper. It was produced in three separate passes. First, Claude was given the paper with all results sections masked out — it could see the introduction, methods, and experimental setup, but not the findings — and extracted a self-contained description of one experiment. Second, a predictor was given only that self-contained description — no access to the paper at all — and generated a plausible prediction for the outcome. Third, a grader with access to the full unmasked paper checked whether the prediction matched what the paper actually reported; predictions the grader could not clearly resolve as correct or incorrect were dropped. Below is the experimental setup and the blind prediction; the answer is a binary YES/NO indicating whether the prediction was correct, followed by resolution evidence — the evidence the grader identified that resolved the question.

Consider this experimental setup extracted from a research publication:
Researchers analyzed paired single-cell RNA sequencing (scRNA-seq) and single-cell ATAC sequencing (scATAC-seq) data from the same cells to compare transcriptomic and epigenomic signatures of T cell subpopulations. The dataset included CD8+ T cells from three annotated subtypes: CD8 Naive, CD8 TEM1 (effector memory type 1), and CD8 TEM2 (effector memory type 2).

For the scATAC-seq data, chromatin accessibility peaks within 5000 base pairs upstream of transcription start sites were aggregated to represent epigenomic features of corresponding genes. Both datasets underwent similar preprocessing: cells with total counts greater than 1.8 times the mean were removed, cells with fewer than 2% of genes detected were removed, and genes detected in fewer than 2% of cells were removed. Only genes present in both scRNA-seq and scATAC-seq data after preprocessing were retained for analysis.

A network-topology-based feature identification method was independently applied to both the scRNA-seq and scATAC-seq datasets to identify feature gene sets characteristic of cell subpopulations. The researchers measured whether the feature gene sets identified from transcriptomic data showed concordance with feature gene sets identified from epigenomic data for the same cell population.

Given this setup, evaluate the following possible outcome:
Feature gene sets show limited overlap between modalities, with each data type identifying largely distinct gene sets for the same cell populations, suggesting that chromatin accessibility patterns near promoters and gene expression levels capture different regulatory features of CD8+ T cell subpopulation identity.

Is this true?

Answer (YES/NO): NO